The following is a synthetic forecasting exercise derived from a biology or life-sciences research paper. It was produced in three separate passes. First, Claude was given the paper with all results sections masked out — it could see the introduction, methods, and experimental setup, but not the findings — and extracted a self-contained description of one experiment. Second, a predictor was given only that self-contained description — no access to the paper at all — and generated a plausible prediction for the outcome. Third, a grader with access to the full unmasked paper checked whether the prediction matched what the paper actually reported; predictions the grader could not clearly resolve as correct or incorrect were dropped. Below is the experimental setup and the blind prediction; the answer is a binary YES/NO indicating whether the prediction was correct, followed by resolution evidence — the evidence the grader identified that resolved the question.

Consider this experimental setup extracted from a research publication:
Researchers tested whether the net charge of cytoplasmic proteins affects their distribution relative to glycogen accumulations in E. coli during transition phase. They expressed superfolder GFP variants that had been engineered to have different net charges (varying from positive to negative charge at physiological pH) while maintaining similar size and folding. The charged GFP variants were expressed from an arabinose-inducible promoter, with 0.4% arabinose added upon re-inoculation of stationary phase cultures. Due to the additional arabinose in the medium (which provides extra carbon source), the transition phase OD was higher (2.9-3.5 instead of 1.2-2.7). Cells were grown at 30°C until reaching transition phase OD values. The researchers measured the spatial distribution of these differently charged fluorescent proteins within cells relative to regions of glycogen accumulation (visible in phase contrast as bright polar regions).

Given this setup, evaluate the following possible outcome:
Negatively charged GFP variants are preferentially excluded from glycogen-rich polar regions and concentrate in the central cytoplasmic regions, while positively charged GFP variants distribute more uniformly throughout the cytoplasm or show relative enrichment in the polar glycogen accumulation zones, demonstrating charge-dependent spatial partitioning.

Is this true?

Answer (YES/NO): NO